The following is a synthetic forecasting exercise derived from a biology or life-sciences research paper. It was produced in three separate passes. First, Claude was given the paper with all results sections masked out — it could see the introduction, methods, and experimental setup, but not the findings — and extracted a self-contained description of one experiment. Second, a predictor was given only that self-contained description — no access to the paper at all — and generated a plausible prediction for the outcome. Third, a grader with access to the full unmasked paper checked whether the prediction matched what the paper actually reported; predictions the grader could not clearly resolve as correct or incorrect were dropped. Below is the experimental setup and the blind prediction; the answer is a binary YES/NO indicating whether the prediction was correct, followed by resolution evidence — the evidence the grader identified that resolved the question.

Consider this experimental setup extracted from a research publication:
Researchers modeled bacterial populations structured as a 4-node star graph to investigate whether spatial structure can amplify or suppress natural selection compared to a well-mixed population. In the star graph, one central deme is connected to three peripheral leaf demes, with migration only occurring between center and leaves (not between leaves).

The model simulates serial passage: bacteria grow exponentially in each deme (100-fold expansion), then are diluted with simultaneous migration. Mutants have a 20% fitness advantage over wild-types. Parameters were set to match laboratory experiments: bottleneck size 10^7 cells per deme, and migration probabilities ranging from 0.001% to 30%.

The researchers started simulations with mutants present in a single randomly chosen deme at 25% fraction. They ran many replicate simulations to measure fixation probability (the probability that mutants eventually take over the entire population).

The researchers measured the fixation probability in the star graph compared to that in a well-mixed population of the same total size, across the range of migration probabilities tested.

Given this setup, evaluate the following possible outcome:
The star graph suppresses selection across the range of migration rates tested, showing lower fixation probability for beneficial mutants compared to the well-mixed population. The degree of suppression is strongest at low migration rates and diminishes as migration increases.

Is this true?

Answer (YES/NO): NO